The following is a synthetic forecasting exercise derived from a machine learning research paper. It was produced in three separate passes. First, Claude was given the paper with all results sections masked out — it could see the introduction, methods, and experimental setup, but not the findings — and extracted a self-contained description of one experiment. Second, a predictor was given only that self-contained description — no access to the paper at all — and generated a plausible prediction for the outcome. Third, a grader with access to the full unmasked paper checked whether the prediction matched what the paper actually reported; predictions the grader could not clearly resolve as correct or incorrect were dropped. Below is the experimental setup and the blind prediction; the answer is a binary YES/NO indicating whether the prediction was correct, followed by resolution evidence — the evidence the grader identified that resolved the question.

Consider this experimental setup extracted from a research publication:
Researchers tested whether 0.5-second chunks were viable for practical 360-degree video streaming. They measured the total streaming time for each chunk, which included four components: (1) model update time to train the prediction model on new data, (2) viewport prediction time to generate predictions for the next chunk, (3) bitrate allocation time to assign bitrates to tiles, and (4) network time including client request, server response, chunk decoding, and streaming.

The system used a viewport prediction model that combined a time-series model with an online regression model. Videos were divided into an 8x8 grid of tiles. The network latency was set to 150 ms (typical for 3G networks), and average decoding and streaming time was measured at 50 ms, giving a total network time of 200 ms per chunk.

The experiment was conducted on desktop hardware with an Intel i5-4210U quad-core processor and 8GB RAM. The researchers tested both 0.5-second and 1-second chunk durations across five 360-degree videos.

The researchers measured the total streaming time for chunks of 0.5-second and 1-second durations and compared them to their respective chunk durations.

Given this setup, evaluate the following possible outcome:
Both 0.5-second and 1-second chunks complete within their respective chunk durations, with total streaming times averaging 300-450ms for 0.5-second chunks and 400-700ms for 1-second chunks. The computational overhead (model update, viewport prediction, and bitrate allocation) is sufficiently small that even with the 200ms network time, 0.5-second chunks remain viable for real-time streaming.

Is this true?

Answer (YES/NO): NO